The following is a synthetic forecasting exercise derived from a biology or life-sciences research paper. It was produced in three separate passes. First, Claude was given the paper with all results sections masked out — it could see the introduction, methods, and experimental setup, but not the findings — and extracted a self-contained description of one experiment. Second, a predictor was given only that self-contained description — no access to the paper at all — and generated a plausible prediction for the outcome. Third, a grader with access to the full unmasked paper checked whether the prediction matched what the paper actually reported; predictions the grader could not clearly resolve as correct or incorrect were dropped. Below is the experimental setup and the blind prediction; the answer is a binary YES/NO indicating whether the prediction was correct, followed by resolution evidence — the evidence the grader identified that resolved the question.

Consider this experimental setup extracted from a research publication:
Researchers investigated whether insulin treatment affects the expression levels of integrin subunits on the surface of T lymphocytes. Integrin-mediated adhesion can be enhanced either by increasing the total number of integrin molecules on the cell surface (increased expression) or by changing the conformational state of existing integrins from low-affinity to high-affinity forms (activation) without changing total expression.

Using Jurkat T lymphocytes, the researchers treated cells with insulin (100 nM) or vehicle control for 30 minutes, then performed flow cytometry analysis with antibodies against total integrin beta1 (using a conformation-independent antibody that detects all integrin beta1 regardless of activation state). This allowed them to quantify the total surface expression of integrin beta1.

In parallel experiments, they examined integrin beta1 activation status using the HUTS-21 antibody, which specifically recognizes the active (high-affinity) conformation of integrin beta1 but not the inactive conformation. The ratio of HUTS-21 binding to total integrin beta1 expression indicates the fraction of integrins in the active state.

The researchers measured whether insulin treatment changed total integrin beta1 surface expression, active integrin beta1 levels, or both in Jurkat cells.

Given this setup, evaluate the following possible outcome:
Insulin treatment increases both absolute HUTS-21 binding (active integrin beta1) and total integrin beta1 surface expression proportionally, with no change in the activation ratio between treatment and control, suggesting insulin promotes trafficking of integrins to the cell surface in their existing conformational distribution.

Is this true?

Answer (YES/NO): NO